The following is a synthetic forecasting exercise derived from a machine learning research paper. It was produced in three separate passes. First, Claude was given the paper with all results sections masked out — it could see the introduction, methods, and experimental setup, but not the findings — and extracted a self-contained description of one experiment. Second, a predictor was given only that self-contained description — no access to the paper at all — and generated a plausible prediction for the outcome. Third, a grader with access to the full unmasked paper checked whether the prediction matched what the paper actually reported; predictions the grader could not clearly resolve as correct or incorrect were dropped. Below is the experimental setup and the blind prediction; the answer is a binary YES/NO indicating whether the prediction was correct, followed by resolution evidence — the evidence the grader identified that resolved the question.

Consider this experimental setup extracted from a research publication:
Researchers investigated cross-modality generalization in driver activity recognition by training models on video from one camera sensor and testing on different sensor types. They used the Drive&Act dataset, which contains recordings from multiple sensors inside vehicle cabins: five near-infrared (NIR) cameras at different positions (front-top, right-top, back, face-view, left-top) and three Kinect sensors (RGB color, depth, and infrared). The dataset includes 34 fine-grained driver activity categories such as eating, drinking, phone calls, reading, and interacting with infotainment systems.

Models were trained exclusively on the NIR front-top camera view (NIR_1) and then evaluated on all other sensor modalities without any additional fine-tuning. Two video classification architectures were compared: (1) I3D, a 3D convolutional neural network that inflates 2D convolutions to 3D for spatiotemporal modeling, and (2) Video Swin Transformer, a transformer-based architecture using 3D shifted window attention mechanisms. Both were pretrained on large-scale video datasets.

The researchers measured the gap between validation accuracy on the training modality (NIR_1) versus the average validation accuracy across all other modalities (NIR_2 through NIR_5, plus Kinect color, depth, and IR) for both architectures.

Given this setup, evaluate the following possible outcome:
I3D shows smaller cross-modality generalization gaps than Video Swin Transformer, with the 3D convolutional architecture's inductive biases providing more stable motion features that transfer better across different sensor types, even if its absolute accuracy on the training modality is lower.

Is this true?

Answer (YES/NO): NO